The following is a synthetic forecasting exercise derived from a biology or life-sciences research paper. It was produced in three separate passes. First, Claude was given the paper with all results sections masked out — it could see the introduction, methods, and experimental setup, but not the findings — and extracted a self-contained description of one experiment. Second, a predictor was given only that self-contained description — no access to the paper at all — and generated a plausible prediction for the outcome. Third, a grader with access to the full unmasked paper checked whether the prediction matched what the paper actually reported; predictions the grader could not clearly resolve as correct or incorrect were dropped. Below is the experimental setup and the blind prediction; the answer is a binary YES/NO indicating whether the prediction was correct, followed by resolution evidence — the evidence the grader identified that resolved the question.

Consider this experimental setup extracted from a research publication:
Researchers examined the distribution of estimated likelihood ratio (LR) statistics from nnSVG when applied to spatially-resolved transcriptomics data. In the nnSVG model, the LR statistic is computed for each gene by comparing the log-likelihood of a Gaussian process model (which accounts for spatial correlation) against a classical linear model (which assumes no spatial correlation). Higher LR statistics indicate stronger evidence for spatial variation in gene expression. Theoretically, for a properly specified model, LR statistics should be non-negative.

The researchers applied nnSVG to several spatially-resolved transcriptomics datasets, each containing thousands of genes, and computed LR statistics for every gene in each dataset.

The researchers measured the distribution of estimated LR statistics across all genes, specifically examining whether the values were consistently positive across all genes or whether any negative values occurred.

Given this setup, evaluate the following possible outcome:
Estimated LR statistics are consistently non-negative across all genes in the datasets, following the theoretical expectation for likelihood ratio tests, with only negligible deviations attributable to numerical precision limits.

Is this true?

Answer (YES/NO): NO